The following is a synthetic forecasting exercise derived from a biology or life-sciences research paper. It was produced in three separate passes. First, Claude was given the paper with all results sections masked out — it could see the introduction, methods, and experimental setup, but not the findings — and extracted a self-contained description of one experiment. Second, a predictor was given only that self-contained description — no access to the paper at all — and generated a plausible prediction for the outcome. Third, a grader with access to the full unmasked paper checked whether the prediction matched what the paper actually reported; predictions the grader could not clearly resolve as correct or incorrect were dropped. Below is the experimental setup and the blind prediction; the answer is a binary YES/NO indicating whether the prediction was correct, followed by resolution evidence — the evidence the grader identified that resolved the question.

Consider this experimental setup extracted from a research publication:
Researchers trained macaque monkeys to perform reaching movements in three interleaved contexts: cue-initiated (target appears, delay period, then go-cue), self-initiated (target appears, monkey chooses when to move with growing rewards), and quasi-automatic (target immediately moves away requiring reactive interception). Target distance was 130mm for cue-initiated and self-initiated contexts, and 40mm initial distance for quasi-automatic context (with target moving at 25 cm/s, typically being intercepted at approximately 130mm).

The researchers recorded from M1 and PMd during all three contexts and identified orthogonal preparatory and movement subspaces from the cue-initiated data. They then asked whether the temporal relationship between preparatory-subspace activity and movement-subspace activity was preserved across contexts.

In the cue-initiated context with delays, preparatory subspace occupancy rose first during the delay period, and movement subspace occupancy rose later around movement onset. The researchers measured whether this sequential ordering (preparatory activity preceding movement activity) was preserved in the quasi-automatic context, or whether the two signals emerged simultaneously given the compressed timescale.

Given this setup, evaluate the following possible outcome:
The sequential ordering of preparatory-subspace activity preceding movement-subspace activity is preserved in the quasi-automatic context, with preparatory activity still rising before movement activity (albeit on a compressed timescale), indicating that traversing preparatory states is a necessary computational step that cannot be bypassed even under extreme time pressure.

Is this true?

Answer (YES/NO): YES